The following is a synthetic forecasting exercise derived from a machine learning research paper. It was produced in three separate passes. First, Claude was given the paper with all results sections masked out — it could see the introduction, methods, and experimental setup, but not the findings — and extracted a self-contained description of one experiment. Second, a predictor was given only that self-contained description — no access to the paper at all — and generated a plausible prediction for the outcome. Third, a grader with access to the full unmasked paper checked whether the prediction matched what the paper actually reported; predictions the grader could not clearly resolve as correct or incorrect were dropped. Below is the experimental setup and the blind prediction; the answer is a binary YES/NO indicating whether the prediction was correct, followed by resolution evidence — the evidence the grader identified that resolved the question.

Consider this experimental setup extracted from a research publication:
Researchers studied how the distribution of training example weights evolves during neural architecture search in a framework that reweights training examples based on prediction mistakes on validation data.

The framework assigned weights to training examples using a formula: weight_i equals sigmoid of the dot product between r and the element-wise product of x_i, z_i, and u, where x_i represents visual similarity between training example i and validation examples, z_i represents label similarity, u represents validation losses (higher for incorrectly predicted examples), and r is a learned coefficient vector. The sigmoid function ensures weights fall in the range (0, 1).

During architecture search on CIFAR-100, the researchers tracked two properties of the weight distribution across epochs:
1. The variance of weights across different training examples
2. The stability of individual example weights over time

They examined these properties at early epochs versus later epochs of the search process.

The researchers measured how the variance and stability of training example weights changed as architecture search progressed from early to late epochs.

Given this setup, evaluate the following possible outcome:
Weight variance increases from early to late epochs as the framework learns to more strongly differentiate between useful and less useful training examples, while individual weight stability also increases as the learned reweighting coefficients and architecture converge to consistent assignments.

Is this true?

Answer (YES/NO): NO